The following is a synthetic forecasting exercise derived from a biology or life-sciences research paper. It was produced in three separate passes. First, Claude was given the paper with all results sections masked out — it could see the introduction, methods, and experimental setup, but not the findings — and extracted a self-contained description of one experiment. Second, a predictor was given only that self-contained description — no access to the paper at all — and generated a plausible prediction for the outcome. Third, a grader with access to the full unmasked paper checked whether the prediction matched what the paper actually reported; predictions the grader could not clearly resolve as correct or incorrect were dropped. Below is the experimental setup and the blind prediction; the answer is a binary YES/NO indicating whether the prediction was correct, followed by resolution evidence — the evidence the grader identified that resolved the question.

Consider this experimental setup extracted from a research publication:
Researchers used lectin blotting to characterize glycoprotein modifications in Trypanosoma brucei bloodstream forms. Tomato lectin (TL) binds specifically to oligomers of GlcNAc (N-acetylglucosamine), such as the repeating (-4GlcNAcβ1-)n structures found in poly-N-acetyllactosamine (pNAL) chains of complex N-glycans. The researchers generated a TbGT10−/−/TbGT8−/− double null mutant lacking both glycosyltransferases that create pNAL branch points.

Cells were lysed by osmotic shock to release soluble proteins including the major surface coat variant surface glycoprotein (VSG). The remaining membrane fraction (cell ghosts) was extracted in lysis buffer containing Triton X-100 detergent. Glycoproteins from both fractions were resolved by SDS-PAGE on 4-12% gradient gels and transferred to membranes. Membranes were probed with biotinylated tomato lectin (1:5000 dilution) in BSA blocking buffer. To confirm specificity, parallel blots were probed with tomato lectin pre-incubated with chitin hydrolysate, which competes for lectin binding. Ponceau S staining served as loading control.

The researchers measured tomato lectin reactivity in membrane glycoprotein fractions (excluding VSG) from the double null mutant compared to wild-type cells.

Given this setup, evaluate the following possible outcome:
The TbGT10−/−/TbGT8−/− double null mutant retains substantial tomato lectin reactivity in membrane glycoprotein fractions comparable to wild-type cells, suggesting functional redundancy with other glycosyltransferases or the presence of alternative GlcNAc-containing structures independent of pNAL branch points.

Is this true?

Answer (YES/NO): NO